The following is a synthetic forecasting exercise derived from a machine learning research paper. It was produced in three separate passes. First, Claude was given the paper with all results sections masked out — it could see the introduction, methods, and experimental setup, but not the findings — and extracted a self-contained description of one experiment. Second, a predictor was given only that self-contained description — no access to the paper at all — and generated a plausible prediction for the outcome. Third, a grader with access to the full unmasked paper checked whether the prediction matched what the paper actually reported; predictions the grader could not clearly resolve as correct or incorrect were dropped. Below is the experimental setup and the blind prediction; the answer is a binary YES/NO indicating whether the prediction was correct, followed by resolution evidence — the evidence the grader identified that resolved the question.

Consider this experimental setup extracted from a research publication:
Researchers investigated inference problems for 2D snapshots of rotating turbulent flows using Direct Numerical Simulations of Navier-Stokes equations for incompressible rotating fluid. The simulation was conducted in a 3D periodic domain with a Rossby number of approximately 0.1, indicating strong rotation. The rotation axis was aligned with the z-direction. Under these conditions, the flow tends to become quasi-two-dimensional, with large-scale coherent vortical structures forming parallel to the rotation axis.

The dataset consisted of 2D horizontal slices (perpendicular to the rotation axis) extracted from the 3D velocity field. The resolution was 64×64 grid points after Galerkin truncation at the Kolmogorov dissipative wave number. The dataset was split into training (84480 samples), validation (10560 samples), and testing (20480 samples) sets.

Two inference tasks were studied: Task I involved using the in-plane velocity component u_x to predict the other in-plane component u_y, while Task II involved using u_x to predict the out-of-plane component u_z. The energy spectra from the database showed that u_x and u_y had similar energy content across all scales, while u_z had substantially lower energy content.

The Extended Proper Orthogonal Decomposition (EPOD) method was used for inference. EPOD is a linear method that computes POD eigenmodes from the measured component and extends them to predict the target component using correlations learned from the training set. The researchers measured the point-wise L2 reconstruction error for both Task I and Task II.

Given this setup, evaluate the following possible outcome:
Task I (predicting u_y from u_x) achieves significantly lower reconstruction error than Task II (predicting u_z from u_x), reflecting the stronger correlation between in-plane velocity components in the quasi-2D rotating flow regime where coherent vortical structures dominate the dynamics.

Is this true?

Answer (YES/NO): YES